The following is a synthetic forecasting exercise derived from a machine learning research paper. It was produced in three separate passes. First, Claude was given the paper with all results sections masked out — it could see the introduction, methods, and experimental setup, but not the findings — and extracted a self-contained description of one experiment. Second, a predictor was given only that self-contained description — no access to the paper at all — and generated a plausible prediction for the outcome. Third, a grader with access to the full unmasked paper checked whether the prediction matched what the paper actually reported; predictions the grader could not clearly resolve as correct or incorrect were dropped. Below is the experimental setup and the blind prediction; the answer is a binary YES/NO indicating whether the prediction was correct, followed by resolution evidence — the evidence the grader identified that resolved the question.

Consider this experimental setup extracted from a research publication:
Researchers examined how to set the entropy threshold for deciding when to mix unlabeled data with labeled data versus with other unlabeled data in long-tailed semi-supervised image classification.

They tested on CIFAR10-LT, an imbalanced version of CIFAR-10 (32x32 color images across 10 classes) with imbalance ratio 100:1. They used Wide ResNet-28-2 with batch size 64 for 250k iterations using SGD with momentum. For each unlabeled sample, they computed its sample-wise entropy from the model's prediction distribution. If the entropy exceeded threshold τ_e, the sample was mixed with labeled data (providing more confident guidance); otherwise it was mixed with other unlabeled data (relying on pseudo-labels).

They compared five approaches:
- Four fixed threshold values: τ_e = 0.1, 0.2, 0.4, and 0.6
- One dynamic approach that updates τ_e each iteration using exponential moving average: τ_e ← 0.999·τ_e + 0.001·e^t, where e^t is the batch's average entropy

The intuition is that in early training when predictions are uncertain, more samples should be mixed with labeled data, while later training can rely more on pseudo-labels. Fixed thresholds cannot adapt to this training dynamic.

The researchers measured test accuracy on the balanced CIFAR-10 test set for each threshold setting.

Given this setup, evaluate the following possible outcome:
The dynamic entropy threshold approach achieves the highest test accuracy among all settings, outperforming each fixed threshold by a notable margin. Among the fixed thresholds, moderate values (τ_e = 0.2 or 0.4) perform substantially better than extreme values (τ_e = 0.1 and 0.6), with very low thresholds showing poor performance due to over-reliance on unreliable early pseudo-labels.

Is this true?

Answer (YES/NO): NO